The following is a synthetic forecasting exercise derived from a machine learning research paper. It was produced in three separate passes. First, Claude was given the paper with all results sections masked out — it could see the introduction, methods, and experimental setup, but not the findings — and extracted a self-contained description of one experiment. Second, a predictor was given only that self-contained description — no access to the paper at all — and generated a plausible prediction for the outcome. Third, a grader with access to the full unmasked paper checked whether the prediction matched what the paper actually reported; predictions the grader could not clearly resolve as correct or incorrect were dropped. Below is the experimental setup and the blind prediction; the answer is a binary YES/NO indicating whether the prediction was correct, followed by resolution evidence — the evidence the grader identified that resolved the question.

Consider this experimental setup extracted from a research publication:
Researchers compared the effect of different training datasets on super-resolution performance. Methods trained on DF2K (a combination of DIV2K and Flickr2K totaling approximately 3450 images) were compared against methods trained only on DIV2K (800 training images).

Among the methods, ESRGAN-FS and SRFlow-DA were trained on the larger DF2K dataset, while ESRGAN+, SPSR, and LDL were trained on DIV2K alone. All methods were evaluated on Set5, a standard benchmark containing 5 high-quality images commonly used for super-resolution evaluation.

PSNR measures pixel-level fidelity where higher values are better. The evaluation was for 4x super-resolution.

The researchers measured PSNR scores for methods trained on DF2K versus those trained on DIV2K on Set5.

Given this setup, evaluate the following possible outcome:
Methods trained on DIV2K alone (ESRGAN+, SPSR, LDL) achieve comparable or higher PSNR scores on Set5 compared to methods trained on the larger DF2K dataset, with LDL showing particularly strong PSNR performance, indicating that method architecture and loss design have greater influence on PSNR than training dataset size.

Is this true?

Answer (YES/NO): NO